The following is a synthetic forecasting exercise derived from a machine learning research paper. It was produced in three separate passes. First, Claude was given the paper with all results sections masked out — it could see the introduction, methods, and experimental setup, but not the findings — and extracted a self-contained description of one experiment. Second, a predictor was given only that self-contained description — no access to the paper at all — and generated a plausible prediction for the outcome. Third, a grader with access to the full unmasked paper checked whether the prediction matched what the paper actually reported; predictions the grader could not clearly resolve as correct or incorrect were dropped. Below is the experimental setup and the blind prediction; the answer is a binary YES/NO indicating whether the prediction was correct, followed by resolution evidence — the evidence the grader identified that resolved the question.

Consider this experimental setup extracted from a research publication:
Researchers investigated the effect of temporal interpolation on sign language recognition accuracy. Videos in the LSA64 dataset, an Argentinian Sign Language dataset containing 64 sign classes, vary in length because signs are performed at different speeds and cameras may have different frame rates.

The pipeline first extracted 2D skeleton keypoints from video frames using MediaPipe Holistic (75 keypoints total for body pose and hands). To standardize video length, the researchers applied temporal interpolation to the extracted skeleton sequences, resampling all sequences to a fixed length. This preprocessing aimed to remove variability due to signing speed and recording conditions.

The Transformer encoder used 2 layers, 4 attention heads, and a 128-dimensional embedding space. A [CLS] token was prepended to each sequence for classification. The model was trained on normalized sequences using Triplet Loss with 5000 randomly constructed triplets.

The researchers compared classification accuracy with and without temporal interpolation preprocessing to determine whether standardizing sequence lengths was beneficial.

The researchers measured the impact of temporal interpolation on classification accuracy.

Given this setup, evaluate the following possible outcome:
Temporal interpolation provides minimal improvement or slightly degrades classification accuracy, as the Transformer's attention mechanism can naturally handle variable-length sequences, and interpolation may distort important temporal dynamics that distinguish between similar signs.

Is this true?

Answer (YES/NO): NO